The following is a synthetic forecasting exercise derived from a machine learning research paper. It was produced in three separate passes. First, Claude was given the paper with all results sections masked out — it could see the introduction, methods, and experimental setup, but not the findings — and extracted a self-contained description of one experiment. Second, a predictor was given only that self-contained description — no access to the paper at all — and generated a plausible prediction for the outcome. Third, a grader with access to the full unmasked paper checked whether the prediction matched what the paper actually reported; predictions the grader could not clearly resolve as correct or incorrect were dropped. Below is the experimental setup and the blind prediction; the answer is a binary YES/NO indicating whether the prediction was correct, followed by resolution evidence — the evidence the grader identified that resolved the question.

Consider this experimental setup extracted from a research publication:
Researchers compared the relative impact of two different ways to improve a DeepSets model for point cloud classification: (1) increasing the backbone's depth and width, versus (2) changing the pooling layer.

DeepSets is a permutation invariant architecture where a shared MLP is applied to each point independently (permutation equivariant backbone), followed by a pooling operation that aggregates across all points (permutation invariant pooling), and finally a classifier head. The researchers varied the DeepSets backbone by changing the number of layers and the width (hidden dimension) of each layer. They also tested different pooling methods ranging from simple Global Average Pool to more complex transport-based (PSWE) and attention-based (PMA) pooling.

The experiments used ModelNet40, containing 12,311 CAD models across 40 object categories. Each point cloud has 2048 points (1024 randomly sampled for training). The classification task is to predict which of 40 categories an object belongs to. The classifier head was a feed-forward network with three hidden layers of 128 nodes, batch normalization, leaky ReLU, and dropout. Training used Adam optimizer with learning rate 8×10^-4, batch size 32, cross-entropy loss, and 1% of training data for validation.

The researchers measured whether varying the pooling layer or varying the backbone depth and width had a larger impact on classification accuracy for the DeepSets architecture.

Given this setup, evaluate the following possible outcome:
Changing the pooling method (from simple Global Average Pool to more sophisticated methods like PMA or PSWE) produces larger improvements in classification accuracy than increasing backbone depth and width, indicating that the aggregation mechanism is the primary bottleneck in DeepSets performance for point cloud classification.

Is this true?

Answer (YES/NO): YES